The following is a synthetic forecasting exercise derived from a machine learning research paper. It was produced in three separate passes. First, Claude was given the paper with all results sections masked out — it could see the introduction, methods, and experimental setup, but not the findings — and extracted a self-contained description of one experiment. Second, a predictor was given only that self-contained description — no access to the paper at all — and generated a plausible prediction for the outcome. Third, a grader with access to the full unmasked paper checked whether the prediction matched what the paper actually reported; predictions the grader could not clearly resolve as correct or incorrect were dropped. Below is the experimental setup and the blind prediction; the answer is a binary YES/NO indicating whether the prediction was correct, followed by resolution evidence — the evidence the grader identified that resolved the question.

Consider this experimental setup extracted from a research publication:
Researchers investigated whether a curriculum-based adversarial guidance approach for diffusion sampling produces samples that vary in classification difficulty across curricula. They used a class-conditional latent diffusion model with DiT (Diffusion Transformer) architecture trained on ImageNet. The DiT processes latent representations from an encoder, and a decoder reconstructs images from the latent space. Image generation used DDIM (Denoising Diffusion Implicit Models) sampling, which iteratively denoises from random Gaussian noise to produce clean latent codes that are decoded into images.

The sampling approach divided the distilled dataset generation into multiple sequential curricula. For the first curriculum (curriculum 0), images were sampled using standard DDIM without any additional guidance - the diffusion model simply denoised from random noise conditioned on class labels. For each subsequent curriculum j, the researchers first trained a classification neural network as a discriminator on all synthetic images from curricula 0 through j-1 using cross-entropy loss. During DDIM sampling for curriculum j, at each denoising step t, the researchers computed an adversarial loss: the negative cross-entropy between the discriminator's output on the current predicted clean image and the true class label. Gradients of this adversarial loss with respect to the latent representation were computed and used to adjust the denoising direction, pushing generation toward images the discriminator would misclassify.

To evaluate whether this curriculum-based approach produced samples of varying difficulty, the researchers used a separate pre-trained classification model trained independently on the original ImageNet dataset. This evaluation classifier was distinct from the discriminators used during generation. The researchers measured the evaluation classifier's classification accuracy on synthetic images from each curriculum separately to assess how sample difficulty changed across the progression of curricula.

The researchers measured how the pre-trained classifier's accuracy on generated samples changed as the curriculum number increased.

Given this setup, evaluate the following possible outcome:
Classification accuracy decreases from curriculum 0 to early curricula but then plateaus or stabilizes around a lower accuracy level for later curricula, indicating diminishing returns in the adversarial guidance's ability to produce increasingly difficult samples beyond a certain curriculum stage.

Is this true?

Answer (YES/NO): NO